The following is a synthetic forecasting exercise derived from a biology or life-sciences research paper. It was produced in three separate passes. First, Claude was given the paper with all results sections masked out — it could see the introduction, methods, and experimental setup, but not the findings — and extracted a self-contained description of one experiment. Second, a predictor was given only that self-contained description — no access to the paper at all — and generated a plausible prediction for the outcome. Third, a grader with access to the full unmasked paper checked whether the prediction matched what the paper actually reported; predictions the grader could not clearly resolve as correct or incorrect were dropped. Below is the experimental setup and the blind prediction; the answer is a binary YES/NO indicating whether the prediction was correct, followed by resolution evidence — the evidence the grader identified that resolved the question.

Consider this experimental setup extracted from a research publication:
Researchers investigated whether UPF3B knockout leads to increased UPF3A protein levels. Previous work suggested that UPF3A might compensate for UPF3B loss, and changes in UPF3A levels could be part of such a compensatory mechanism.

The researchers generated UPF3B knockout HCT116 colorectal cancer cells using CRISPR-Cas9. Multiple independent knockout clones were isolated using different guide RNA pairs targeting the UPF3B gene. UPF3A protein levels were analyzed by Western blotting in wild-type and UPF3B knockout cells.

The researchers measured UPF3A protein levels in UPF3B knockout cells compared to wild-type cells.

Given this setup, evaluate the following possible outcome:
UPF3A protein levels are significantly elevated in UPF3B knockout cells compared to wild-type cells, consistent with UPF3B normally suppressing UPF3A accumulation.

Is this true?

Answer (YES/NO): YES